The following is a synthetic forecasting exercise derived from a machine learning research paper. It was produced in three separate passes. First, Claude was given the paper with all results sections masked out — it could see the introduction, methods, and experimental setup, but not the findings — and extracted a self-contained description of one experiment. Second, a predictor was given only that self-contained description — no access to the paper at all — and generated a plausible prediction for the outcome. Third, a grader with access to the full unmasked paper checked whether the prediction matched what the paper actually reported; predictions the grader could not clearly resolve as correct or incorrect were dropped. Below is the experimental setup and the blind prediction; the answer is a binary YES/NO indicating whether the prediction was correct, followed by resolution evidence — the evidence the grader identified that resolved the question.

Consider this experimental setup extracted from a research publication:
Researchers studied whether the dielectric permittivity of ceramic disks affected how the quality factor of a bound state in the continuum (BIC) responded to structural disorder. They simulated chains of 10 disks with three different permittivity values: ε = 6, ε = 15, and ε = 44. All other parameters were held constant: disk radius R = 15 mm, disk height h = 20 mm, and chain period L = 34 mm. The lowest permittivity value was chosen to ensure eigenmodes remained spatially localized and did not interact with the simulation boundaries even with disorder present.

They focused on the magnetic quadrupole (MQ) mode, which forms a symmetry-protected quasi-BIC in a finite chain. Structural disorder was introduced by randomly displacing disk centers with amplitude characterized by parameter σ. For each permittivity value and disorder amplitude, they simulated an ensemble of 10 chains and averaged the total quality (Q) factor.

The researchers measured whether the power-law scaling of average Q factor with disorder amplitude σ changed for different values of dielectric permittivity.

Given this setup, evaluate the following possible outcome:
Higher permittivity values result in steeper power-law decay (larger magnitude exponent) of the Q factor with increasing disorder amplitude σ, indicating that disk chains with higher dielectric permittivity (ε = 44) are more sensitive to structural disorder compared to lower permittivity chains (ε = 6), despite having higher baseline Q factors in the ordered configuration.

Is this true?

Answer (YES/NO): NO